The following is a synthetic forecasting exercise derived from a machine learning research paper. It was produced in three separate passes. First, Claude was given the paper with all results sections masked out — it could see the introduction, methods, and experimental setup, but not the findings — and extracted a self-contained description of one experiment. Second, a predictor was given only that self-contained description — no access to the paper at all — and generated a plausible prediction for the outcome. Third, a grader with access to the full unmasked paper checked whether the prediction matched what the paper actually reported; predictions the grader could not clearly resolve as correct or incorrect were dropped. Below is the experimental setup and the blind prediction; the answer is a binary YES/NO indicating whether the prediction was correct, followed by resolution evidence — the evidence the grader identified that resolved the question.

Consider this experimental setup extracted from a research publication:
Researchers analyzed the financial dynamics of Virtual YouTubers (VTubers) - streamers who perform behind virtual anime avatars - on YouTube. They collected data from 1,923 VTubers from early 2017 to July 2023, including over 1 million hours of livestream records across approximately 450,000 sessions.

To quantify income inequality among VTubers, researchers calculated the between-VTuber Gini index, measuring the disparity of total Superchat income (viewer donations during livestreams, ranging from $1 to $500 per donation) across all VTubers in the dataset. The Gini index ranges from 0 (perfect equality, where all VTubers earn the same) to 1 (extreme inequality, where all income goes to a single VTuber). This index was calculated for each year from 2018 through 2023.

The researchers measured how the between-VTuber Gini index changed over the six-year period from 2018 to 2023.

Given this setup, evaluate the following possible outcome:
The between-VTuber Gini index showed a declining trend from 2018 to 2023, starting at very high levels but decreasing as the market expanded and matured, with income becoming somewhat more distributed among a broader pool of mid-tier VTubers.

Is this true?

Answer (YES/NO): NO